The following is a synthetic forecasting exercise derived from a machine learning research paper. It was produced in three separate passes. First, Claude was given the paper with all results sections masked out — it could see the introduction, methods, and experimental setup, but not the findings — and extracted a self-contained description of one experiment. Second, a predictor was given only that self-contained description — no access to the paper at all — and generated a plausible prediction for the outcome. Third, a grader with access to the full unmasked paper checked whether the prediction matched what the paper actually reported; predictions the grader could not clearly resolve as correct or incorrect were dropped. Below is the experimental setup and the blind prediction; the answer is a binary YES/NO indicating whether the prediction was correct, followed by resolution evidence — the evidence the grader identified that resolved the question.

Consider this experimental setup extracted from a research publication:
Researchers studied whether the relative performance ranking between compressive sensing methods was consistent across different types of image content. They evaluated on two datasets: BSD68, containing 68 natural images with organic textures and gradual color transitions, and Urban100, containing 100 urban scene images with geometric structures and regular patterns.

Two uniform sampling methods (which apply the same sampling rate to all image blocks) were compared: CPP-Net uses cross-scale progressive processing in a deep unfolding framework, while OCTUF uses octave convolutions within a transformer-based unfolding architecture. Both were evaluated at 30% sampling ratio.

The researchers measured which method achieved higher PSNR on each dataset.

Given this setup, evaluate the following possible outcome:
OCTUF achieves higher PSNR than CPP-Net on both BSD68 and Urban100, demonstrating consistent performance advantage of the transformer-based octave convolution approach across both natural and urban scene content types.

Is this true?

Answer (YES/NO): NO